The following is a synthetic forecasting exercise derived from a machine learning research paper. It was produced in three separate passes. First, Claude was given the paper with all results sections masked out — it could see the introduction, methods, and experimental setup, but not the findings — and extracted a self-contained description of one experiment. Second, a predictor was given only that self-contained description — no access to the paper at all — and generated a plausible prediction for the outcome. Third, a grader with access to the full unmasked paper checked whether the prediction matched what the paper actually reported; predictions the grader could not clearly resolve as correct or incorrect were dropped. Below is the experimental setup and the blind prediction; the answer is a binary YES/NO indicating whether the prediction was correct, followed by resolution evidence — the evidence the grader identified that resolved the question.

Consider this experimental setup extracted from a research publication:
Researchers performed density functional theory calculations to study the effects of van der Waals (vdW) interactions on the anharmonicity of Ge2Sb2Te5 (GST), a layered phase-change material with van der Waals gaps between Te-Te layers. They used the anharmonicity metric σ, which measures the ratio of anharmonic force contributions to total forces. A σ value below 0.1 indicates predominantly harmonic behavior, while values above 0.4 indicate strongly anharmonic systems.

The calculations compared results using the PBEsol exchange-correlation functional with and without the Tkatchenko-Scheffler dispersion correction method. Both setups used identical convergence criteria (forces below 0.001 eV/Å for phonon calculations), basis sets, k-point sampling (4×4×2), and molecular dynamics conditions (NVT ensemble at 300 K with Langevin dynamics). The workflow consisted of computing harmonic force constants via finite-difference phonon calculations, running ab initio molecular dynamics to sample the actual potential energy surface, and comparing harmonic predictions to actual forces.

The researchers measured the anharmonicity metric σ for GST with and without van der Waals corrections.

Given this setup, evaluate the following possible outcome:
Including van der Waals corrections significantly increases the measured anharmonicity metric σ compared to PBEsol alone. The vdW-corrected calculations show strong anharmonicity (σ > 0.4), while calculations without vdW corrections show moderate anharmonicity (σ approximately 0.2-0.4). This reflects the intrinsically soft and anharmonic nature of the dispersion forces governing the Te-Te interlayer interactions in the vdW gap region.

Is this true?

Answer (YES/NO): NO